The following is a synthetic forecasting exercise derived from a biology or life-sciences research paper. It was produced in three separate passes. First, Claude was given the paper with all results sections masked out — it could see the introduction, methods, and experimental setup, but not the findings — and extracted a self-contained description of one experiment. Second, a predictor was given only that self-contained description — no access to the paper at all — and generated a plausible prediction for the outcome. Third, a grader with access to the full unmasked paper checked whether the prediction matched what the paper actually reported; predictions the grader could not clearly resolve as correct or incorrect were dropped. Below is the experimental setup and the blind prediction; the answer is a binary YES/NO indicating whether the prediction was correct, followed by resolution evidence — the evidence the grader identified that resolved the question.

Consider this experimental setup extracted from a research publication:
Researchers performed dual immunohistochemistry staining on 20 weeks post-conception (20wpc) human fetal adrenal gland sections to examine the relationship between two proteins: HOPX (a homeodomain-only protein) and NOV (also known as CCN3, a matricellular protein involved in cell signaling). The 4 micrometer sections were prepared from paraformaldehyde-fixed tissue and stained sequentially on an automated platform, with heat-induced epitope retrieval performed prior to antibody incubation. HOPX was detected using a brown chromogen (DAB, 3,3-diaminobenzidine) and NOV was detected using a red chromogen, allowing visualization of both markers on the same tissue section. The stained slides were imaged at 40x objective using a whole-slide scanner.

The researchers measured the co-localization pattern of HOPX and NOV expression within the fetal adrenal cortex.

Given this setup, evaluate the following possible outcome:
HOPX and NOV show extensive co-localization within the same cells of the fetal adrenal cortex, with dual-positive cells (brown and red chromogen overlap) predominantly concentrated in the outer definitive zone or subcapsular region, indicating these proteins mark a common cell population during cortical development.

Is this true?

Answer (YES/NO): NO